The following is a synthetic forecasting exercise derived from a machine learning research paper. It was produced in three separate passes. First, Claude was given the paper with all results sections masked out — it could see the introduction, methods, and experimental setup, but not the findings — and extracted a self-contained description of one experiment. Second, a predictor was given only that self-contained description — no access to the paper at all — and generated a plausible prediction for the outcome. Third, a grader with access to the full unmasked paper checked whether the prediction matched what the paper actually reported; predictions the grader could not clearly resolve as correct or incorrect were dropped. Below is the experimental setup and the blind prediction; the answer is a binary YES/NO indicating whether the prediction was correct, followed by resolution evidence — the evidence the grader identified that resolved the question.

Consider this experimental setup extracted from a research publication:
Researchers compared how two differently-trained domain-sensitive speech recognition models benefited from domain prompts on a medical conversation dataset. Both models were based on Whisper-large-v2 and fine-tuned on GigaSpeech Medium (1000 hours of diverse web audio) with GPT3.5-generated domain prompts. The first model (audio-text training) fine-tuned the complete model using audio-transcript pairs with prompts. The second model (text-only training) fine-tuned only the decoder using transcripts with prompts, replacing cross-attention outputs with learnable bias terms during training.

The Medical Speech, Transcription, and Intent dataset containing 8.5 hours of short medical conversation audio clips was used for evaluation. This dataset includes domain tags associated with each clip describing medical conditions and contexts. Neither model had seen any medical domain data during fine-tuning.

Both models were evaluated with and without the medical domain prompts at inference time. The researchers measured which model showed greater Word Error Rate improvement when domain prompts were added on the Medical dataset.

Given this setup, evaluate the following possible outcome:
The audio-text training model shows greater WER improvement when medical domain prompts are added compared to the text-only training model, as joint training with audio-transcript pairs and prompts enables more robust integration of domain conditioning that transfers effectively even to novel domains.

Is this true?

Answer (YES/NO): NO